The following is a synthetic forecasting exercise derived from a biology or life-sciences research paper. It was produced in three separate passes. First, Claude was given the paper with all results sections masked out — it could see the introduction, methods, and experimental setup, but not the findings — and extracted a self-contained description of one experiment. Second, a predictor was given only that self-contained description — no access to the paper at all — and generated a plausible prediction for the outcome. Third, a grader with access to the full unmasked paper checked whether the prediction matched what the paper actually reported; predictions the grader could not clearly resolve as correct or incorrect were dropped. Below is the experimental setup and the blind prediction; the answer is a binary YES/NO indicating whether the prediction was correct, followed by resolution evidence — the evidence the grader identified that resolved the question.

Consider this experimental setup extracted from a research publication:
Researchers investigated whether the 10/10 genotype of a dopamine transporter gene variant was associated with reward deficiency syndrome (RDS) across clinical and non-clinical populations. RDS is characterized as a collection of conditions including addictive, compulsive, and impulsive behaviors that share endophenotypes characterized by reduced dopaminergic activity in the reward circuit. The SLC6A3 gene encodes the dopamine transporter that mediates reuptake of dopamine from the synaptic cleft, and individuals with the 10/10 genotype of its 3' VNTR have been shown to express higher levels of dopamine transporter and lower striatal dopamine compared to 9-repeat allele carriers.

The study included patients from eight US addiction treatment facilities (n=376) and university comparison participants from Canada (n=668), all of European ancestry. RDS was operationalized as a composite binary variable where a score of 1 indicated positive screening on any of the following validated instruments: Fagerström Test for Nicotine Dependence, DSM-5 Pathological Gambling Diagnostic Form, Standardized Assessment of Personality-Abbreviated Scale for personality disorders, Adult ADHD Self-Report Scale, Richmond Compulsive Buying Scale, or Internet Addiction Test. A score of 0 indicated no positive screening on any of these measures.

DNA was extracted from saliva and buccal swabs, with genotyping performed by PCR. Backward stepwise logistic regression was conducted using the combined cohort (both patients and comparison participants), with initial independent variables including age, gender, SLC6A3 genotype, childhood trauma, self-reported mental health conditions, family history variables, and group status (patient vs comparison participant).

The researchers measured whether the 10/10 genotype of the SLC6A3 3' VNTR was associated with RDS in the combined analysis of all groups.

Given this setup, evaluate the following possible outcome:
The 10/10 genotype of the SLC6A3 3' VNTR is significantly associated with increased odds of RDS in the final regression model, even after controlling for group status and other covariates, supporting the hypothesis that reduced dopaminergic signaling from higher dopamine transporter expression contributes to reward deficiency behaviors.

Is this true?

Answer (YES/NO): YES